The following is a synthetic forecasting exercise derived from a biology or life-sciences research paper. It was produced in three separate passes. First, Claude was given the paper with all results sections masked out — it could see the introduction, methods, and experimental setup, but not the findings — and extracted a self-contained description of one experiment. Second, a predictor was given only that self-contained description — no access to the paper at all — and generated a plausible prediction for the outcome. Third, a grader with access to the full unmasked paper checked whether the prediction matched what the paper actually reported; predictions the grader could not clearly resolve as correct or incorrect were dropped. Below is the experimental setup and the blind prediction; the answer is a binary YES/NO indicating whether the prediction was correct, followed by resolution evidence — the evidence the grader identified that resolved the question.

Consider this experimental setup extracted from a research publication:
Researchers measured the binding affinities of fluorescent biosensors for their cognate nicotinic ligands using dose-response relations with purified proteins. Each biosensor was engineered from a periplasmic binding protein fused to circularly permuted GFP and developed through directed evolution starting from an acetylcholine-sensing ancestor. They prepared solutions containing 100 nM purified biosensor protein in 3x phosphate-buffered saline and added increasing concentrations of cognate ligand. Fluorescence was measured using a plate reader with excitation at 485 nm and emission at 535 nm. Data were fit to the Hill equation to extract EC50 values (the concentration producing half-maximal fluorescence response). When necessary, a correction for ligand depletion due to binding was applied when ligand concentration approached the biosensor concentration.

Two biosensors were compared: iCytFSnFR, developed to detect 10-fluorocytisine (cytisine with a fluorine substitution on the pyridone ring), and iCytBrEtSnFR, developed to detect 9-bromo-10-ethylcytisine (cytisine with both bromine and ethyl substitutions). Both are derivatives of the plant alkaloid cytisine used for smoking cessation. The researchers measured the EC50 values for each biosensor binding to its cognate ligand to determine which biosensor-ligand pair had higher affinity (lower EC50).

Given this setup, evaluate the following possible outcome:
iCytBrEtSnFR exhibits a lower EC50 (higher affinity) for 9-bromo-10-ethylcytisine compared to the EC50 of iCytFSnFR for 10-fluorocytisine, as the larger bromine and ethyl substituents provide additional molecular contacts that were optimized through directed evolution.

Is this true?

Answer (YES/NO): NO